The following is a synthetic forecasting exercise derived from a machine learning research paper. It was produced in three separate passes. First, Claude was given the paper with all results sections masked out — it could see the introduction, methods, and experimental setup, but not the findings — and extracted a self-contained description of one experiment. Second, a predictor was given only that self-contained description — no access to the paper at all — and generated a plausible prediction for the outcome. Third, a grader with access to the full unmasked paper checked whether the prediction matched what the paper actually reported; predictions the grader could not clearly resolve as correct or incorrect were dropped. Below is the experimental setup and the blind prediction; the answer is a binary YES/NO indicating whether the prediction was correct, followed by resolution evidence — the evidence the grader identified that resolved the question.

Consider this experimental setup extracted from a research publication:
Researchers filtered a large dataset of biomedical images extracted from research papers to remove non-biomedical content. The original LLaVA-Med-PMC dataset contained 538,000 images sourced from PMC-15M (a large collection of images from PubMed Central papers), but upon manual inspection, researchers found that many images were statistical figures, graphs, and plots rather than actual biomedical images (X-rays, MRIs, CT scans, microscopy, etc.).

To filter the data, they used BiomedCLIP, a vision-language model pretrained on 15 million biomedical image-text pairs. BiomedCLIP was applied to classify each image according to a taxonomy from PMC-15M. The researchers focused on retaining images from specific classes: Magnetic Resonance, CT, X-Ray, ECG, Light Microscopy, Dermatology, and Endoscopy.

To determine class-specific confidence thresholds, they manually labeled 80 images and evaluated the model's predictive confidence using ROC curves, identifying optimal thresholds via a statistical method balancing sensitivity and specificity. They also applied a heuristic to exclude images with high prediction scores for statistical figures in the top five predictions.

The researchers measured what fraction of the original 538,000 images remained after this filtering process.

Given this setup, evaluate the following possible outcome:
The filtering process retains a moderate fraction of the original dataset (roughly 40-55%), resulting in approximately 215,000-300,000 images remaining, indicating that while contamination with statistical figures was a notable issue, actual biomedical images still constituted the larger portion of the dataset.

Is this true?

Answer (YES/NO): NO